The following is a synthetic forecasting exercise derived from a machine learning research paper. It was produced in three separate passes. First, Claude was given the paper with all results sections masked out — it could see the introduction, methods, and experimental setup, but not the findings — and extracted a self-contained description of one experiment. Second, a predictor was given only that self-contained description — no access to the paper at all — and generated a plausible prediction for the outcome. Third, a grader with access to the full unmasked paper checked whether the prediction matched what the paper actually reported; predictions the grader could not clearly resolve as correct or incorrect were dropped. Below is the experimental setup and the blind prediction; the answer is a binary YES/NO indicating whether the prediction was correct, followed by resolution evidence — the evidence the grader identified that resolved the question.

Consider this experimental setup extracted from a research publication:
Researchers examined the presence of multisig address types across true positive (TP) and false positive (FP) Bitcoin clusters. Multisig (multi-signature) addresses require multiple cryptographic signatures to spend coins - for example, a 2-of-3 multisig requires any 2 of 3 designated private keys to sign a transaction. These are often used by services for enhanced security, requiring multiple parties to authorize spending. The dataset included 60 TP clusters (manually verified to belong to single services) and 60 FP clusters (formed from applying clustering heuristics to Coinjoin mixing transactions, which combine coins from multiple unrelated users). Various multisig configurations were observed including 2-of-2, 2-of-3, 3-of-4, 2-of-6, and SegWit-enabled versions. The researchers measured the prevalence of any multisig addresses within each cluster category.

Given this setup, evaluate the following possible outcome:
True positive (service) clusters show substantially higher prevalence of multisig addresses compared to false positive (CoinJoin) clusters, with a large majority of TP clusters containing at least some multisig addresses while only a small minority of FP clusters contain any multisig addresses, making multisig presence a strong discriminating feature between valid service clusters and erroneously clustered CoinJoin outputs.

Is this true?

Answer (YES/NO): NO